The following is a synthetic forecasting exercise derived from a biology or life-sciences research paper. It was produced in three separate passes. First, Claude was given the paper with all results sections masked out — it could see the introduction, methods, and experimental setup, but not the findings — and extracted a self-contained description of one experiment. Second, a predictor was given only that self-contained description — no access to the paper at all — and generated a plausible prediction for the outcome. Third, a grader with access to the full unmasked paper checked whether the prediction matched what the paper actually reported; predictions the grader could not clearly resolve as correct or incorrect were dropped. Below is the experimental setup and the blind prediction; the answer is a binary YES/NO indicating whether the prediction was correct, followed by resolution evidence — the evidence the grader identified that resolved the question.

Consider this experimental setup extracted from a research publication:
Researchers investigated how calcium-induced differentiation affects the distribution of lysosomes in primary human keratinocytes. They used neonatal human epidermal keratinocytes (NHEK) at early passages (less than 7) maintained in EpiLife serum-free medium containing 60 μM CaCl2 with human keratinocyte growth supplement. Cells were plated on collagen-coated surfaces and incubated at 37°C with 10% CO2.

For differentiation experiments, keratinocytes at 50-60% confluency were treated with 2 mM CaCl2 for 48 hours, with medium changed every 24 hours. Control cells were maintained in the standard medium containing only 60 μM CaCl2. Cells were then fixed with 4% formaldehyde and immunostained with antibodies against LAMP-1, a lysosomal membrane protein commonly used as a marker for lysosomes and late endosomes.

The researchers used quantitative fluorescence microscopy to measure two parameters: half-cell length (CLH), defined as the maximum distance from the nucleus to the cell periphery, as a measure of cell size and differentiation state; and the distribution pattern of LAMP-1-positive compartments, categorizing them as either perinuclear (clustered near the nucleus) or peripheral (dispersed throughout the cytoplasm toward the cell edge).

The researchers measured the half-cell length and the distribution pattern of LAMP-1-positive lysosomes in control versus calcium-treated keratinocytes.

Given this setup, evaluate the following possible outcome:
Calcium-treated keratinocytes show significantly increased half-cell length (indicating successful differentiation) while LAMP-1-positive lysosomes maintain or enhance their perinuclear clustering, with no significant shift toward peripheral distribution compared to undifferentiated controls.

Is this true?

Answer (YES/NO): NO